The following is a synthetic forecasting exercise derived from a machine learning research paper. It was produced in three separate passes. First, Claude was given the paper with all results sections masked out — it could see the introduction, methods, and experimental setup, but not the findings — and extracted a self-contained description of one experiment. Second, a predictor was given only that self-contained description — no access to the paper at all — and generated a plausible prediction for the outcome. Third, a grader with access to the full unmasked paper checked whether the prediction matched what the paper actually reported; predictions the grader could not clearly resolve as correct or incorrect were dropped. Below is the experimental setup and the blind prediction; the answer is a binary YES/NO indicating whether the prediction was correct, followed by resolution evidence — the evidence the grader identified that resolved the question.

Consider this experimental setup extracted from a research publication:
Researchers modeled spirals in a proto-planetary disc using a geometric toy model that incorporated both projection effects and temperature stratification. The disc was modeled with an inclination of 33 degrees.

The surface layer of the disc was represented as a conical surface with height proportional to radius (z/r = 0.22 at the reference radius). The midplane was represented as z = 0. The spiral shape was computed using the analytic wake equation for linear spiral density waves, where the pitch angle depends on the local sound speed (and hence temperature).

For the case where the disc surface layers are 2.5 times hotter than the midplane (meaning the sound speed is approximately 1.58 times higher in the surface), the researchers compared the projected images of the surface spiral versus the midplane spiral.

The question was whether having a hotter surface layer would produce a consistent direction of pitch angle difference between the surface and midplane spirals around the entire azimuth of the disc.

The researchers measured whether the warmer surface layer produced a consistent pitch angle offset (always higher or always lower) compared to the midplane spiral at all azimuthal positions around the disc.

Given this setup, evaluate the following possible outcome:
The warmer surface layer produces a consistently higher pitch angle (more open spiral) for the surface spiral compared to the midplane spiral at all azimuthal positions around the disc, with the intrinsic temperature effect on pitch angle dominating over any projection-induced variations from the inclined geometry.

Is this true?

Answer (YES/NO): YES